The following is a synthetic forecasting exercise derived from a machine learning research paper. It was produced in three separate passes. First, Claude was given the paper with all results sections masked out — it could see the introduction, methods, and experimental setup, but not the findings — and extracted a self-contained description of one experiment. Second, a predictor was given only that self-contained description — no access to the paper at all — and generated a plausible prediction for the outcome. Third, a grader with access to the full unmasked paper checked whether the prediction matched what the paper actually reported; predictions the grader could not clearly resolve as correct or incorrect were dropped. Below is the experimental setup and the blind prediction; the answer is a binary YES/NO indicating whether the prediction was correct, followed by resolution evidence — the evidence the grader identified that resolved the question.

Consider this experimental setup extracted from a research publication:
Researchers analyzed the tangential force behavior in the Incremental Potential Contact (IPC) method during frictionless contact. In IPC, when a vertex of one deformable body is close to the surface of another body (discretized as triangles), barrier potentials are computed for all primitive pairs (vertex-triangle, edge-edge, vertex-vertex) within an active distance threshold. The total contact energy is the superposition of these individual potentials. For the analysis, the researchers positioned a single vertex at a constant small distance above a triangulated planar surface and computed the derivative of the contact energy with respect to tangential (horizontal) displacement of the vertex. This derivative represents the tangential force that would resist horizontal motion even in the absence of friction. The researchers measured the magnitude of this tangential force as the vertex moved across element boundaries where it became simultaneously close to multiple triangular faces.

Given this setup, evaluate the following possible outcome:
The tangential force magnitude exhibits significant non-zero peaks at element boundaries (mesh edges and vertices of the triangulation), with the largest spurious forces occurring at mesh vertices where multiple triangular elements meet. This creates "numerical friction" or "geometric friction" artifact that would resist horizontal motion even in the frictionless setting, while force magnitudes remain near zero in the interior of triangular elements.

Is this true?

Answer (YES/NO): YES